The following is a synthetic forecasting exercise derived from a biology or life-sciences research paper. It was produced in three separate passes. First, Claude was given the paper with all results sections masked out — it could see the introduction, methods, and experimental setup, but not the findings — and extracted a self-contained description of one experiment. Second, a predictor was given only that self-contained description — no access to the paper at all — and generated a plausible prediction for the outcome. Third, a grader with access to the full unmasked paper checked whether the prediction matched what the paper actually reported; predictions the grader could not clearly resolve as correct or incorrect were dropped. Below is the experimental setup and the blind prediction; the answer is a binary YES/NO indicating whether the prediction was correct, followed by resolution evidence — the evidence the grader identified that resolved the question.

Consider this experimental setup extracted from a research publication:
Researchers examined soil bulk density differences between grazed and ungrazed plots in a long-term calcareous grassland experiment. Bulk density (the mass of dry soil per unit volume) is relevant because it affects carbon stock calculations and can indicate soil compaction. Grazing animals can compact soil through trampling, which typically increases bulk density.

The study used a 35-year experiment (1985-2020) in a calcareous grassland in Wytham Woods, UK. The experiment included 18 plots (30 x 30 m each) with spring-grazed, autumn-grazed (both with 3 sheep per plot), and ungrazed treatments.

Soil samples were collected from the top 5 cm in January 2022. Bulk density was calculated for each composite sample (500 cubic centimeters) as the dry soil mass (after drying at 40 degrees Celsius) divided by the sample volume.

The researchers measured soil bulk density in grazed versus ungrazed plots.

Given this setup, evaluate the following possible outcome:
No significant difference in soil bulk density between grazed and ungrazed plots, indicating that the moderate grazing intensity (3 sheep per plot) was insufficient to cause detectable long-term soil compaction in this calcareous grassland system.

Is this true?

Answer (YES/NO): YES